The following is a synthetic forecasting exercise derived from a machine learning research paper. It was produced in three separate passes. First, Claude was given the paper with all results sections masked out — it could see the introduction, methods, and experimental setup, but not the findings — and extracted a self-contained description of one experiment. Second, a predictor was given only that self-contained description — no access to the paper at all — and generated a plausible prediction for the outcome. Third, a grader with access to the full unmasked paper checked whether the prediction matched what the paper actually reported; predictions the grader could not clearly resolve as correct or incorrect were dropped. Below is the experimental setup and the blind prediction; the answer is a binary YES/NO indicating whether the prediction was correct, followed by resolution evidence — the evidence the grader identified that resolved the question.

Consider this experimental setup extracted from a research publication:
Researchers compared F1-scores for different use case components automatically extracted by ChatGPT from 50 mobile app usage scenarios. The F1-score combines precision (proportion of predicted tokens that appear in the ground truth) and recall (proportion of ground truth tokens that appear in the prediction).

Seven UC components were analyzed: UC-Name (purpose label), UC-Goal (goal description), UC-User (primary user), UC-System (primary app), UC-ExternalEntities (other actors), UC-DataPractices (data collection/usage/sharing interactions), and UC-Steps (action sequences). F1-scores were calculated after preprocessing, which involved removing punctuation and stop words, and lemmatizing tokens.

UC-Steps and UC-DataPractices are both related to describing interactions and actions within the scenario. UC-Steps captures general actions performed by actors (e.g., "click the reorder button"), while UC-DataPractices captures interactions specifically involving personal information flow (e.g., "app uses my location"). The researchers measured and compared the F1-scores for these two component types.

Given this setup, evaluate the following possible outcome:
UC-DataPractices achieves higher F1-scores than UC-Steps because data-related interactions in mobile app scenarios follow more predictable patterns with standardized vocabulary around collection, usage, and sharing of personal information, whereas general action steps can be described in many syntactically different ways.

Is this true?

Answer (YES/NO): NO